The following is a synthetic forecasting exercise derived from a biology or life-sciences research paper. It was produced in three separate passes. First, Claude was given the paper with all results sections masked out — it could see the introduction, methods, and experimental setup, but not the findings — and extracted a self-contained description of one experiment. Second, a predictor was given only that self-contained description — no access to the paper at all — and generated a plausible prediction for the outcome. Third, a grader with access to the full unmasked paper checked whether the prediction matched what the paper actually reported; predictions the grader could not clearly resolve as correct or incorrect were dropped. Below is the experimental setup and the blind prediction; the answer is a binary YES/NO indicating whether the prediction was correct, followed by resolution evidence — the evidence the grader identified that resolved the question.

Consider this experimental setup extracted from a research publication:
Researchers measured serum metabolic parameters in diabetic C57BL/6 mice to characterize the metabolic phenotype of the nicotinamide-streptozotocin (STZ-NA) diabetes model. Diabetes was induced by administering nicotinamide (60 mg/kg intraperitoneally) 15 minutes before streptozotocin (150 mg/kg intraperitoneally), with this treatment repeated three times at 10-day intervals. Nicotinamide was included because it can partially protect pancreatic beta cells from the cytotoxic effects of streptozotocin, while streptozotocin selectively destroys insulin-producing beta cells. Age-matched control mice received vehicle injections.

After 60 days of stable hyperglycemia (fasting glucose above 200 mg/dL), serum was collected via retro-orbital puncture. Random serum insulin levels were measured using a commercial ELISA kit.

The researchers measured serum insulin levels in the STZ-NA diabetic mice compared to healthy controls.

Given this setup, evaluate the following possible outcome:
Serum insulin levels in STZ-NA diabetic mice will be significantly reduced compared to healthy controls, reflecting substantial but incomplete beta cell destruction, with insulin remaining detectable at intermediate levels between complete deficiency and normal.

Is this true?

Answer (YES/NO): YES